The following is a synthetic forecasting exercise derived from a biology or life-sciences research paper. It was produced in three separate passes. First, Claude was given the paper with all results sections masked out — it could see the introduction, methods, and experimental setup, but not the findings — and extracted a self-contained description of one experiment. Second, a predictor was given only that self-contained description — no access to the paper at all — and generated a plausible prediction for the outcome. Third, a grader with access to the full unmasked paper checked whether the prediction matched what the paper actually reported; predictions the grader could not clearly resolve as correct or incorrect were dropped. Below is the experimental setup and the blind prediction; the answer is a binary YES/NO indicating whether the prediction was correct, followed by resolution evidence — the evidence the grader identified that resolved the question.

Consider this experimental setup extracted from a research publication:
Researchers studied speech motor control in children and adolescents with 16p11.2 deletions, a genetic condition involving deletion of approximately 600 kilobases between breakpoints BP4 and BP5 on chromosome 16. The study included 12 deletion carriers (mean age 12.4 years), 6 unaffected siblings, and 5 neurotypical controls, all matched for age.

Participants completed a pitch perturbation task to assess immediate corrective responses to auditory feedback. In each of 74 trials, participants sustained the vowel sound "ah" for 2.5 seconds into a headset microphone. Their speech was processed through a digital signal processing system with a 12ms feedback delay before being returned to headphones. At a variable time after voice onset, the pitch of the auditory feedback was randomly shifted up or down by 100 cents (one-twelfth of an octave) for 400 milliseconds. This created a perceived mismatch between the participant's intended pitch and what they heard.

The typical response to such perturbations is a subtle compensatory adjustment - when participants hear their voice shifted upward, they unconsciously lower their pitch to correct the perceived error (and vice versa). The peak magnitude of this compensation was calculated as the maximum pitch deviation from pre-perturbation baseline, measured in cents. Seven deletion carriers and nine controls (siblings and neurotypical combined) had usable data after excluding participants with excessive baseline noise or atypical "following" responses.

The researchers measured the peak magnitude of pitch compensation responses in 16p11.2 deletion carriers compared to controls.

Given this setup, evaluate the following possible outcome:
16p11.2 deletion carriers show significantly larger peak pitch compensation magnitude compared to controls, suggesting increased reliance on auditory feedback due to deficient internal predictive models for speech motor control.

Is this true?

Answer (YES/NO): YES